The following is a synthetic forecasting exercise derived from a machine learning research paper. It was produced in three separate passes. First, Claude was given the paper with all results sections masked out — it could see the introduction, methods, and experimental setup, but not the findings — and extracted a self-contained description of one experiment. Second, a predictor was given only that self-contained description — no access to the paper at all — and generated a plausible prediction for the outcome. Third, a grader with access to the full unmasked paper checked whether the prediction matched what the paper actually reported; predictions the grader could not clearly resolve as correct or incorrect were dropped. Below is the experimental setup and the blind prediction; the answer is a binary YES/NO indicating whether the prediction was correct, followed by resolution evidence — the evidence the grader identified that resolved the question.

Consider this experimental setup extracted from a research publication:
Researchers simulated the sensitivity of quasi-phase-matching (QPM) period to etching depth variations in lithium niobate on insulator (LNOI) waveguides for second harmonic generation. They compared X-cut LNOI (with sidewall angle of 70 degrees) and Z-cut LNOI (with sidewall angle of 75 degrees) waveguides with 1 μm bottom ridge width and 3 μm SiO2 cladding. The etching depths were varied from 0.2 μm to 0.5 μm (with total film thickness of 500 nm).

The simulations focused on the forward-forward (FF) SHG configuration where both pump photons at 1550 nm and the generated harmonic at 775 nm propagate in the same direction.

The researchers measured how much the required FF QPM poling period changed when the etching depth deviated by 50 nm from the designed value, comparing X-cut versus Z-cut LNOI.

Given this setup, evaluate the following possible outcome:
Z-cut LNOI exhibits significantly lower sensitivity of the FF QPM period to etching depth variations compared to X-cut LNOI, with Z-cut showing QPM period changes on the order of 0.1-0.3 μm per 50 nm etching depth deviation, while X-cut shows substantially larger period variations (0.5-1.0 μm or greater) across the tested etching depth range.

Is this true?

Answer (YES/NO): NO